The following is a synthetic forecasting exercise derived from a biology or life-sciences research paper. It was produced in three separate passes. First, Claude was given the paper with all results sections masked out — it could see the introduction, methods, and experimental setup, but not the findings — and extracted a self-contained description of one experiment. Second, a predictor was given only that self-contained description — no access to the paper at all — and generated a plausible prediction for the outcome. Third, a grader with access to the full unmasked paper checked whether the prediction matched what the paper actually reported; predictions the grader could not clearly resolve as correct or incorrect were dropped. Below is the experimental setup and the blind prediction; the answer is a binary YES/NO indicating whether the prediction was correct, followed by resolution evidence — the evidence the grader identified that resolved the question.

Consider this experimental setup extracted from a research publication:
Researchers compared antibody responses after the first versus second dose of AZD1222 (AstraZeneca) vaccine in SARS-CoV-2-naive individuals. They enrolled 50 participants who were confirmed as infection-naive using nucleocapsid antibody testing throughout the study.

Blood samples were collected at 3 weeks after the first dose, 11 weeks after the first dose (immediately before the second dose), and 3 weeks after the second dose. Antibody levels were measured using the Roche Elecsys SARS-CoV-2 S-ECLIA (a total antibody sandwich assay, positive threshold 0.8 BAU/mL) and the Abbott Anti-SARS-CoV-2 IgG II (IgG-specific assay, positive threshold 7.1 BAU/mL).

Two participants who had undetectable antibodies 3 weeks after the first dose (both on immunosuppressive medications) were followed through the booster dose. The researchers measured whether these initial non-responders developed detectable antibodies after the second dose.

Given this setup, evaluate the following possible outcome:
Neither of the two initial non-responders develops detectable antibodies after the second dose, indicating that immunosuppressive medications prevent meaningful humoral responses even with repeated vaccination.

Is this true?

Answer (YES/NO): NO